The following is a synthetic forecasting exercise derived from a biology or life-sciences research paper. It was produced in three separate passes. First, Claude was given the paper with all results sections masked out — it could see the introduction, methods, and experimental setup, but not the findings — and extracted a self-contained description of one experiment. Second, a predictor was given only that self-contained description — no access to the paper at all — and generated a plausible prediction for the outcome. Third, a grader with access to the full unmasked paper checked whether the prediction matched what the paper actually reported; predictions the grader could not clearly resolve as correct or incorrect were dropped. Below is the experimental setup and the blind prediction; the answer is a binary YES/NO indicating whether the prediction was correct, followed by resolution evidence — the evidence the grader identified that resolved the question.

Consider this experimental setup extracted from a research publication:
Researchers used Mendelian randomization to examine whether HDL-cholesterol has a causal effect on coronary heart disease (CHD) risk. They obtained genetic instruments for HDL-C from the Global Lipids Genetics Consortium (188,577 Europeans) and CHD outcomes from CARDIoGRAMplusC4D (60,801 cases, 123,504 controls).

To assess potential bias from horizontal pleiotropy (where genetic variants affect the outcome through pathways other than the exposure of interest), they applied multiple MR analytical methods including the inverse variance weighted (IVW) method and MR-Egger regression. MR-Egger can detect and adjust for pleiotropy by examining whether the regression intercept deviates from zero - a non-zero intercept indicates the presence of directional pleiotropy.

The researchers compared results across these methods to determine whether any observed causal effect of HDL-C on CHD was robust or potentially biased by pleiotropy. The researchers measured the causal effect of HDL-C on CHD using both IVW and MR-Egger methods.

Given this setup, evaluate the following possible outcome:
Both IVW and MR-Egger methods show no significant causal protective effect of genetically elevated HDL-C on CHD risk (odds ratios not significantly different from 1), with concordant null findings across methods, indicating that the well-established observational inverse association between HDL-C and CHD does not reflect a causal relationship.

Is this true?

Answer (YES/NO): NO